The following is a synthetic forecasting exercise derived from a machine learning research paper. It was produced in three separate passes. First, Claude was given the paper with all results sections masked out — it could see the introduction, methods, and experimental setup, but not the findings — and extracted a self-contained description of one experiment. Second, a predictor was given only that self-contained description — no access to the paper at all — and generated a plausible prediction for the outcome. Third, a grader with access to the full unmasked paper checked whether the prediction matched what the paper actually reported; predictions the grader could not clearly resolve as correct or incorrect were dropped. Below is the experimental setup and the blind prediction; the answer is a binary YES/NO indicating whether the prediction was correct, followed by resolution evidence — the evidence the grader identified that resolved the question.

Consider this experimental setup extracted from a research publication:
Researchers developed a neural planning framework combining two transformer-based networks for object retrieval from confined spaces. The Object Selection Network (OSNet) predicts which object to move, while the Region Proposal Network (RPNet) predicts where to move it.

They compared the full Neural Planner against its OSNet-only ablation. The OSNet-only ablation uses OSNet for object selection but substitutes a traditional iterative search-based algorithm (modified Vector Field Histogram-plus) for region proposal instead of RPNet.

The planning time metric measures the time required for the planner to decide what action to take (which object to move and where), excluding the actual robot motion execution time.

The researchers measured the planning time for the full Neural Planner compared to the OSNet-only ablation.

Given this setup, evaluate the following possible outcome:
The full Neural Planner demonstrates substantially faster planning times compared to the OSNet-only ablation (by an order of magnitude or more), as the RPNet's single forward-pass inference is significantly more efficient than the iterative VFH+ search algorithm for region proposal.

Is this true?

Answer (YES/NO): YES